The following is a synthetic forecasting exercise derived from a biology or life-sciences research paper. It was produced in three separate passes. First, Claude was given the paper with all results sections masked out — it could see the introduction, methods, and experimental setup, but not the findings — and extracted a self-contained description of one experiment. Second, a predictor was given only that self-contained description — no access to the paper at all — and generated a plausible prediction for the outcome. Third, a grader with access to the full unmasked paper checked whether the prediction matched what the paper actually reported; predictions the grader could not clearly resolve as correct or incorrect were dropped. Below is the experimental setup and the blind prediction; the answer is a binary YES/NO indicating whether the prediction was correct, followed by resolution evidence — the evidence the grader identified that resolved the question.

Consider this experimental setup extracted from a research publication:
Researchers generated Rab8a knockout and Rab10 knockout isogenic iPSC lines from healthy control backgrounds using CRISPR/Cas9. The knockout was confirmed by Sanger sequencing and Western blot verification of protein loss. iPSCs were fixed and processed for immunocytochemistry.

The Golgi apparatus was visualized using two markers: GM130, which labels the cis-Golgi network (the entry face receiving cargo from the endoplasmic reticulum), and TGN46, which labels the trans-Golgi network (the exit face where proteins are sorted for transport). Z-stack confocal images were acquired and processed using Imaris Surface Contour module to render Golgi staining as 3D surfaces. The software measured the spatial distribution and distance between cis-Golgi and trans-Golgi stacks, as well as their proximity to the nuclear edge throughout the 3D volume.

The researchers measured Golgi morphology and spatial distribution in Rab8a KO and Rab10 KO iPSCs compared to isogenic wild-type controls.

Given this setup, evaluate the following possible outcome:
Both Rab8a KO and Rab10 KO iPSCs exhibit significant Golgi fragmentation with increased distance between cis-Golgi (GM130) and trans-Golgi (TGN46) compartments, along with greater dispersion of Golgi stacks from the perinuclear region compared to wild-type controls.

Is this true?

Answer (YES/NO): NO